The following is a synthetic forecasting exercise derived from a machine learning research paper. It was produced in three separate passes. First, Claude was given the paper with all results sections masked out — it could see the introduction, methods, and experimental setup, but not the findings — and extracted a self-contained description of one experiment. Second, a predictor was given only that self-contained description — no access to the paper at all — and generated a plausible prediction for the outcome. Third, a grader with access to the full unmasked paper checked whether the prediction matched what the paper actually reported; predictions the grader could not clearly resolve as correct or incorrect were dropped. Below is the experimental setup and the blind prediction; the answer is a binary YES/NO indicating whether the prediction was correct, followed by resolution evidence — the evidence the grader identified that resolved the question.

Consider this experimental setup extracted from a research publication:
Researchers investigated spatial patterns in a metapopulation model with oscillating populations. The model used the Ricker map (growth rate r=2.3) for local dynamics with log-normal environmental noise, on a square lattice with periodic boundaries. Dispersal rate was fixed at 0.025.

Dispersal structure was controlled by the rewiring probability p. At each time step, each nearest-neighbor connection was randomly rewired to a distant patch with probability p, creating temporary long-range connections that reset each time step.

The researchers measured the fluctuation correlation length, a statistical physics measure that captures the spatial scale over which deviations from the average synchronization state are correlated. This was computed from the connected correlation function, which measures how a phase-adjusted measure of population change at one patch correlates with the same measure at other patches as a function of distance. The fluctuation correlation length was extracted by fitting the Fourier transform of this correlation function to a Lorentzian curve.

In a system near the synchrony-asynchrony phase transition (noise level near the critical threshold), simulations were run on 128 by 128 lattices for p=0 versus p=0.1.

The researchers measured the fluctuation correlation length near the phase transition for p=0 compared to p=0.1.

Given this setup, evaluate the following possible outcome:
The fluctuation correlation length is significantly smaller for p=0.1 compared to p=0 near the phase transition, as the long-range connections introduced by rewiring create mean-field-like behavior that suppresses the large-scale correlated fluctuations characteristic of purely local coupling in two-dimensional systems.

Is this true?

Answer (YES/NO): YES